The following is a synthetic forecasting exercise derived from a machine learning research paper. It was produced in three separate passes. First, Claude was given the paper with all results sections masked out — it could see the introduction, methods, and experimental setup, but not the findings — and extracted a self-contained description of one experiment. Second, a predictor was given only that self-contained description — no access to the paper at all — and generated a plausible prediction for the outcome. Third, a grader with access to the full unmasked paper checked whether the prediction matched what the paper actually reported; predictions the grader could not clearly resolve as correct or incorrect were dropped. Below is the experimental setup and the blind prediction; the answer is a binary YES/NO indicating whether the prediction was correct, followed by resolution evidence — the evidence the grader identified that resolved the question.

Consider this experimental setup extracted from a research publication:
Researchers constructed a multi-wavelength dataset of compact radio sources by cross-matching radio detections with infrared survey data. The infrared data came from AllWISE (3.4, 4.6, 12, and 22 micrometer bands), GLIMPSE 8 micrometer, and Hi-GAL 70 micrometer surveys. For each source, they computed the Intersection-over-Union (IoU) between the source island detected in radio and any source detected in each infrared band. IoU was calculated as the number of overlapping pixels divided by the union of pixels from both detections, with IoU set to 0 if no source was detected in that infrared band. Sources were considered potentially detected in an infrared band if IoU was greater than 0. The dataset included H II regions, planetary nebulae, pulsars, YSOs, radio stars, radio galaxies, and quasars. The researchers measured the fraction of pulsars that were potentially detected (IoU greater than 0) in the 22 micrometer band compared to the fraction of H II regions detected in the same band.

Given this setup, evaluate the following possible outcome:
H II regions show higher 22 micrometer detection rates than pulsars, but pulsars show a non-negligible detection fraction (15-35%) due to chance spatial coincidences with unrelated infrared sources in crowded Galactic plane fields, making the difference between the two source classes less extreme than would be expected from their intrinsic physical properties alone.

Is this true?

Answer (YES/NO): NO